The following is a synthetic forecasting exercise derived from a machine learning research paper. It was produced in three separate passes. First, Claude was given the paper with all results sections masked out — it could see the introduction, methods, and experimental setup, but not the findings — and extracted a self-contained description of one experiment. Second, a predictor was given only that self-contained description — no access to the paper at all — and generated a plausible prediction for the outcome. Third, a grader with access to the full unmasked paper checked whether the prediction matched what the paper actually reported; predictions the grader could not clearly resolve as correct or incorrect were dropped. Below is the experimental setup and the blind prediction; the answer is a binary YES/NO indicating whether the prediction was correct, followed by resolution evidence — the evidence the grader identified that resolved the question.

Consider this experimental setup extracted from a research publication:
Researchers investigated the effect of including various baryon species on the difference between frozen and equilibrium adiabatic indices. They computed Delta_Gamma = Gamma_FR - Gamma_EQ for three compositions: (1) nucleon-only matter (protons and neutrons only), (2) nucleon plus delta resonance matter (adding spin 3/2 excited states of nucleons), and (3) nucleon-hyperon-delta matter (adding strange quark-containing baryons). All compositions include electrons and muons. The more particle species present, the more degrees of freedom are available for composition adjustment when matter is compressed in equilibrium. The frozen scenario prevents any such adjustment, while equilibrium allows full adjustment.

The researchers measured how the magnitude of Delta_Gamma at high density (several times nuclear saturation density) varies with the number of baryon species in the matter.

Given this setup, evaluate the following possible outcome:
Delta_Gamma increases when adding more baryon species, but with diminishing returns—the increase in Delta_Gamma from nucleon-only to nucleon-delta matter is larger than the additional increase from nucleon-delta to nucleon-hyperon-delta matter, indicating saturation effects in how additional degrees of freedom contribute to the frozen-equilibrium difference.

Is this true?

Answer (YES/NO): NO